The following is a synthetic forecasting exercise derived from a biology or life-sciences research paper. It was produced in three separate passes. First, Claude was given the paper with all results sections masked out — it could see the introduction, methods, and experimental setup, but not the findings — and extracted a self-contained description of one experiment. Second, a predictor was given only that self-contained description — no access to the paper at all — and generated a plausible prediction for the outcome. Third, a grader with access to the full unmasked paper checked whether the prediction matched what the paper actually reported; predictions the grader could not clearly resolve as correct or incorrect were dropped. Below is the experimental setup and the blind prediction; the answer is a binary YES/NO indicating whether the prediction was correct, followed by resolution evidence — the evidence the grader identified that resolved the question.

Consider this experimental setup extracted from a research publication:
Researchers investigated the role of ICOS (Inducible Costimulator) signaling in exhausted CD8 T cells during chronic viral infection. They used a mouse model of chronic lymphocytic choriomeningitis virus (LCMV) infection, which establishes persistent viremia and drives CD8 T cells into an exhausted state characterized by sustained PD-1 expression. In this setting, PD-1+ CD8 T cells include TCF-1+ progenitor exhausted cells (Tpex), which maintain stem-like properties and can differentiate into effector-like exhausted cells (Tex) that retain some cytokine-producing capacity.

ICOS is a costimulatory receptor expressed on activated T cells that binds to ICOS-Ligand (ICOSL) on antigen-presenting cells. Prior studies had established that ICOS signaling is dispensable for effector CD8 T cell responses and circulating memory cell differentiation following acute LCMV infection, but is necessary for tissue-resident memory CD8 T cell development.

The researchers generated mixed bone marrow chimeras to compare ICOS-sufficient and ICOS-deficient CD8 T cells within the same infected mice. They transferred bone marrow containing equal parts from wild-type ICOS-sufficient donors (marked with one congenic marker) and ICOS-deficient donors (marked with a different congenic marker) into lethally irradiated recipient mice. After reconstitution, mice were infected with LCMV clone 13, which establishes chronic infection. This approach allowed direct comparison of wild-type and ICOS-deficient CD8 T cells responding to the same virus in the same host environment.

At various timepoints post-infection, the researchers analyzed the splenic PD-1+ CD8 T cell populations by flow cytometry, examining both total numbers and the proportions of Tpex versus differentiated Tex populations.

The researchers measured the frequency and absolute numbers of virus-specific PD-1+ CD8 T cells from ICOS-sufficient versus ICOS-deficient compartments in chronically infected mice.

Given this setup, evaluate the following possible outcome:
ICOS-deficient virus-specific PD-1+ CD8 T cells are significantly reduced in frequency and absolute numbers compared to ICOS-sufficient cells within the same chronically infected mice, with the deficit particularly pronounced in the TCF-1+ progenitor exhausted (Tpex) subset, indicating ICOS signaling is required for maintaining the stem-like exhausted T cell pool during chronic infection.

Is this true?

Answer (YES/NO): NO